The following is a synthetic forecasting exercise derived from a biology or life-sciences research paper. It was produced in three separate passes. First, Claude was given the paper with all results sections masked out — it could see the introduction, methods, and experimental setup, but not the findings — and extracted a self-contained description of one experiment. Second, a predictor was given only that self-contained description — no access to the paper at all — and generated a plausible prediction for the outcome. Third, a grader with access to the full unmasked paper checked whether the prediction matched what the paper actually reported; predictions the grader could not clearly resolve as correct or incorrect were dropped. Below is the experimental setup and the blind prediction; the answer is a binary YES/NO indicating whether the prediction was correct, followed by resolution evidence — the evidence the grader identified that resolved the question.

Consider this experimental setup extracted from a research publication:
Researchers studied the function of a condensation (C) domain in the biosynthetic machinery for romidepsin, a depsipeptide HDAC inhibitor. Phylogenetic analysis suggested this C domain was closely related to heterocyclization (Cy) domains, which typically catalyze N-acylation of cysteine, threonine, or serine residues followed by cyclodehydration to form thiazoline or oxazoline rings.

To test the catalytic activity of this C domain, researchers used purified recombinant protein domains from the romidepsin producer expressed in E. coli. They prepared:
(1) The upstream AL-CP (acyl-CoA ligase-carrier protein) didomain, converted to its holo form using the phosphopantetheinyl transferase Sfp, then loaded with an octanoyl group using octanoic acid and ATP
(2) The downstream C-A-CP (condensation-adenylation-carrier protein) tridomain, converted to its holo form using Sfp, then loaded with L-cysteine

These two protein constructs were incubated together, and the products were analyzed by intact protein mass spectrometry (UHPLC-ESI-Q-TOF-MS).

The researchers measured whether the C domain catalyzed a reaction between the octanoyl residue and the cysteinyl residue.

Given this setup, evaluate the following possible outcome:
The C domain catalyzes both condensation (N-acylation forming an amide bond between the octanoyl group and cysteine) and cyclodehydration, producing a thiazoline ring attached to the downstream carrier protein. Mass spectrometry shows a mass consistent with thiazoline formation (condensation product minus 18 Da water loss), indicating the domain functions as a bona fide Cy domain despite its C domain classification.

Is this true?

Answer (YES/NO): NO